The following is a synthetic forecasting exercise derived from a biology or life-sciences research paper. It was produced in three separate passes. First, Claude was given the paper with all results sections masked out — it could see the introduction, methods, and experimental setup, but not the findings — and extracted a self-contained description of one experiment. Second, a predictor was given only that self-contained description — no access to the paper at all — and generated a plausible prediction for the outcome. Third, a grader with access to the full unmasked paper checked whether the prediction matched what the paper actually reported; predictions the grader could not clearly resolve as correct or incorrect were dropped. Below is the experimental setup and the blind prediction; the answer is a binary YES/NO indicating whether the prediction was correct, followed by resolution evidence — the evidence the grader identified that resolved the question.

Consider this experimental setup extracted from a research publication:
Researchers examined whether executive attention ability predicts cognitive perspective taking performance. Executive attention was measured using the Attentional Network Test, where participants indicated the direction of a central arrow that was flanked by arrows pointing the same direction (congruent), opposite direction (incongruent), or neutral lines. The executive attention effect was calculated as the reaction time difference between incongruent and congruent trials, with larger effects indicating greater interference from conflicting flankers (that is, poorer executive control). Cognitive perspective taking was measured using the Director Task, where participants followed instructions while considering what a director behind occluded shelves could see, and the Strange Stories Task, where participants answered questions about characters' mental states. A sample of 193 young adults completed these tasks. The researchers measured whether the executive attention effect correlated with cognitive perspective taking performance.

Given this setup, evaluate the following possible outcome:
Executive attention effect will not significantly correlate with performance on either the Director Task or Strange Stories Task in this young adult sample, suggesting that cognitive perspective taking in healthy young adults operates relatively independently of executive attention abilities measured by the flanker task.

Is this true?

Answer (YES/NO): YES